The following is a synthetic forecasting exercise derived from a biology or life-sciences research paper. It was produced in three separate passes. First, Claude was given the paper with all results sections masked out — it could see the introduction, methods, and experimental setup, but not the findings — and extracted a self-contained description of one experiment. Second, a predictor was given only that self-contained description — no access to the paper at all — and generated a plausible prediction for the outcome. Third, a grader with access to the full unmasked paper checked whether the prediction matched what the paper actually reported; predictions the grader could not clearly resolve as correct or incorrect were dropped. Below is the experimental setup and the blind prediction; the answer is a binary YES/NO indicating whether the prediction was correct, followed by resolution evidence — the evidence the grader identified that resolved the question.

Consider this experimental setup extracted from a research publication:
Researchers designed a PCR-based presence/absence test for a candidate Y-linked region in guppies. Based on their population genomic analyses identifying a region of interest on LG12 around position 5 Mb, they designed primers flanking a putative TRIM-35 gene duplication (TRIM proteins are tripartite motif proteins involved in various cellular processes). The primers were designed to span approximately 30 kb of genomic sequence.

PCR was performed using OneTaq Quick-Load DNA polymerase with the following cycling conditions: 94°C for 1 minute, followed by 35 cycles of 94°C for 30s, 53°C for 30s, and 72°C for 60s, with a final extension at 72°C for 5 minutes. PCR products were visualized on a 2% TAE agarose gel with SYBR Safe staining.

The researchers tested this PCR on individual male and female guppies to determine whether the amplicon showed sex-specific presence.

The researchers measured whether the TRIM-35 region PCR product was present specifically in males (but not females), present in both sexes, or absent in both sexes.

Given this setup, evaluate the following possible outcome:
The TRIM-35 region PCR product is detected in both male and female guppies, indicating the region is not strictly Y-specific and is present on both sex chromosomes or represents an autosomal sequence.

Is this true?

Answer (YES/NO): NO